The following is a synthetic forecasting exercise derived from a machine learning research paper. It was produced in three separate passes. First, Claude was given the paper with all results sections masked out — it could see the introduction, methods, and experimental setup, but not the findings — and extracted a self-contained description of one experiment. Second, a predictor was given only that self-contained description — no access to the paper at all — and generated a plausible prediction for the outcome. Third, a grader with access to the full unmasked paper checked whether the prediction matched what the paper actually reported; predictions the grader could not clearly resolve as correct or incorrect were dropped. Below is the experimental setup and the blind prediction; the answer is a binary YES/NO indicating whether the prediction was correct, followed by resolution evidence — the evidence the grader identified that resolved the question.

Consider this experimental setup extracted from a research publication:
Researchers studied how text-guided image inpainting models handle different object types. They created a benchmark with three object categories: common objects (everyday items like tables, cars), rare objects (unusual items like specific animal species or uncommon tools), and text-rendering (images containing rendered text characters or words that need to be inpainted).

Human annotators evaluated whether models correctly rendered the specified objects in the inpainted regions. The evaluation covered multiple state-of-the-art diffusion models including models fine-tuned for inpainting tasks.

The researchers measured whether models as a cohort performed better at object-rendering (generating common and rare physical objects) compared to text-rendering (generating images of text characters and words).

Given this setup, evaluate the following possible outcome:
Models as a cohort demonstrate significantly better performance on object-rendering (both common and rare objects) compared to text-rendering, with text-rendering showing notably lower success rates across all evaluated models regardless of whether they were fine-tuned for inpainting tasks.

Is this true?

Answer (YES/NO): YES